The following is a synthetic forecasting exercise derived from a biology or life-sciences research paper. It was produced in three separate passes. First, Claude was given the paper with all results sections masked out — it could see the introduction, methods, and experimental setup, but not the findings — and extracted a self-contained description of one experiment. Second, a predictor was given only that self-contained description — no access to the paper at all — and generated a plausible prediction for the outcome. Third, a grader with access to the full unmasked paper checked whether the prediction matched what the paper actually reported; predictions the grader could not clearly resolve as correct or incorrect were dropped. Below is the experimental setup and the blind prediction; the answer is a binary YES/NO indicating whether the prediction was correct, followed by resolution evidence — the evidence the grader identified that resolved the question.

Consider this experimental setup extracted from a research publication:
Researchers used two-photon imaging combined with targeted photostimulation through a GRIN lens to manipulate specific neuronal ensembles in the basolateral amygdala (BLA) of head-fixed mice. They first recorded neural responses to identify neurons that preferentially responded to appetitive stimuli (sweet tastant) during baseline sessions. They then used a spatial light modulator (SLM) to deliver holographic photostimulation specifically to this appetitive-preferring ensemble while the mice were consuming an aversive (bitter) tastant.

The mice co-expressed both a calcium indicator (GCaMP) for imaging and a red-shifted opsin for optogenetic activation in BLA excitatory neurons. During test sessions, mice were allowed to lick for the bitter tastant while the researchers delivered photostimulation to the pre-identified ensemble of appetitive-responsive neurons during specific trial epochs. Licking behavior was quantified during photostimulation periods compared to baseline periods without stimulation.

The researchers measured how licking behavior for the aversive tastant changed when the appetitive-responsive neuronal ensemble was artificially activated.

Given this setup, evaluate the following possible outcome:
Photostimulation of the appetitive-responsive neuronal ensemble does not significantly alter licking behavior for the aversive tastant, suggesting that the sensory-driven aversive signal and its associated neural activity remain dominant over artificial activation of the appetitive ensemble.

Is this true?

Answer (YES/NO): NO